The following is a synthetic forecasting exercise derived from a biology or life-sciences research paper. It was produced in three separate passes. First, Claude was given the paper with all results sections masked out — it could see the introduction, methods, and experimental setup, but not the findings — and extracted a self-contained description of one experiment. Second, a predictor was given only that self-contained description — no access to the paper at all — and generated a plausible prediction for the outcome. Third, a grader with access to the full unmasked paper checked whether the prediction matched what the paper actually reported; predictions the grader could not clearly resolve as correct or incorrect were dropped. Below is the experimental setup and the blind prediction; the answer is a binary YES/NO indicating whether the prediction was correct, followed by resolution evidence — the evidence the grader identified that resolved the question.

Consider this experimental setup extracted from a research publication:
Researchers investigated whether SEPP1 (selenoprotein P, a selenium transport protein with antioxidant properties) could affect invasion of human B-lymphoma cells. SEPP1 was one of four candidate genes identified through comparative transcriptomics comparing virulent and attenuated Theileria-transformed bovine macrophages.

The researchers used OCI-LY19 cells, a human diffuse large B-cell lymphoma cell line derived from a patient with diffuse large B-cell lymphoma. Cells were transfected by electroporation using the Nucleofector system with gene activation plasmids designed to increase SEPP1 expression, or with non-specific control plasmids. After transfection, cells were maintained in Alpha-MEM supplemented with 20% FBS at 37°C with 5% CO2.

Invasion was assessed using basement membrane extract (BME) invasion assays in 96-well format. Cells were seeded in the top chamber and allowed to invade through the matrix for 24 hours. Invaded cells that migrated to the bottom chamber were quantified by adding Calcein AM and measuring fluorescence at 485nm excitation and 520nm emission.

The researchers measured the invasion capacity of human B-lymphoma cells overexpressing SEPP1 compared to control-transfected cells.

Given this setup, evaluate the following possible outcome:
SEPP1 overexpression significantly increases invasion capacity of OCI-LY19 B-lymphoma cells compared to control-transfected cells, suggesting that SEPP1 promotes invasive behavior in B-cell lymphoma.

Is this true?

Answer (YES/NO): NO